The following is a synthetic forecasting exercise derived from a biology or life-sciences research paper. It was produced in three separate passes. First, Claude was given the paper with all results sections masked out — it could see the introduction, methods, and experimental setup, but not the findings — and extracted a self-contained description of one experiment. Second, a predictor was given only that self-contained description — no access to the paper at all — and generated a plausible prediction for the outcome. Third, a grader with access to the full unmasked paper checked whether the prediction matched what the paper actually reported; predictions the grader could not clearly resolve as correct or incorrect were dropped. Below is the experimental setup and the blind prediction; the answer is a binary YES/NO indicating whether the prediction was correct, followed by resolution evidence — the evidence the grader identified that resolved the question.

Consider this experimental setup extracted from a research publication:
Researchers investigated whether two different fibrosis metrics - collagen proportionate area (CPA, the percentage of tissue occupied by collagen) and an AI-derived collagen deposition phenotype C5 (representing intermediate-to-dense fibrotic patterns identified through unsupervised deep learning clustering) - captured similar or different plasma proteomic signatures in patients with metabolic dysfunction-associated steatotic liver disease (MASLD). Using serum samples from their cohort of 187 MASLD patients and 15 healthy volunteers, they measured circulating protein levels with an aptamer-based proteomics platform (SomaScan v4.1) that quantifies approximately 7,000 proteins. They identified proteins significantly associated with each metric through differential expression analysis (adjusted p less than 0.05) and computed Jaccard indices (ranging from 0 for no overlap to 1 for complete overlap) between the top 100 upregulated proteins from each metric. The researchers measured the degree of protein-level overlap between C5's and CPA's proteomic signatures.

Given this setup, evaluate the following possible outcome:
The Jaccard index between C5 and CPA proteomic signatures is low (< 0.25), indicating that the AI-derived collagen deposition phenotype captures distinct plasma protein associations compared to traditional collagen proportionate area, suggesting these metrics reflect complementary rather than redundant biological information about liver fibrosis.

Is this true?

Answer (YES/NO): YES